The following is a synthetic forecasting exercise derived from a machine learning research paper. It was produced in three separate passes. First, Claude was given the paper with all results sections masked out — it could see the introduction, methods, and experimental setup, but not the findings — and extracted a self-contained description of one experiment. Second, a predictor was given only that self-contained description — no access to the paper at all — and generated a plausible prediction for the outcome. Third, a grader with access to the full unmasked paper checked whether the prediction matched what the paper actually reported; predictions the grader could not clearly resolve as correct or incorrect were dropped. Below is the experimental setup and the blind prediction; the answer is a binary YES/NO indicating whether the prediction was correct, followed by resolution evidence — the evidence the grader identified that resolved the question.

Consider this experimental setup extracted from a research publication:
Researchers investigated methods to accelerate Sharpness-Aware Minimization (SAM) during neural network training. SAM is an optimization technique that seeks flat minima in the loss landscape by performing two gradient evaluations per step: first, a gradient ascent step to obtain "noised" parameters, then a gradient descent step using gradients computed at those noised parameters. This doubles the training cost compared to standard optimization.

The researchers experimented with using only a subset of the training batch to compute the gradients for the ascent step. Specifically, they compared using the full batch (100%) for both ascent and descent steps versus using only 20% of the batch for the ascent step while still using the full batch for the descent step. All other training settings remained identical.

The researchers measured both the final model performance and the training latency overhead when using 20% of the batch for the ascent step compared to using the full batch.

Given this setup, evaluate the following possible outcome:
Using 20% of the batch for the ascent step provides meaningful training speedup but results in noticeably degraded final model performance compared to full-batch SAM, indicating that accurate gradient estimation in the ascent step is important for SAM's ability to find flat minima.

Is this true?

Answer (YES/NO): NO